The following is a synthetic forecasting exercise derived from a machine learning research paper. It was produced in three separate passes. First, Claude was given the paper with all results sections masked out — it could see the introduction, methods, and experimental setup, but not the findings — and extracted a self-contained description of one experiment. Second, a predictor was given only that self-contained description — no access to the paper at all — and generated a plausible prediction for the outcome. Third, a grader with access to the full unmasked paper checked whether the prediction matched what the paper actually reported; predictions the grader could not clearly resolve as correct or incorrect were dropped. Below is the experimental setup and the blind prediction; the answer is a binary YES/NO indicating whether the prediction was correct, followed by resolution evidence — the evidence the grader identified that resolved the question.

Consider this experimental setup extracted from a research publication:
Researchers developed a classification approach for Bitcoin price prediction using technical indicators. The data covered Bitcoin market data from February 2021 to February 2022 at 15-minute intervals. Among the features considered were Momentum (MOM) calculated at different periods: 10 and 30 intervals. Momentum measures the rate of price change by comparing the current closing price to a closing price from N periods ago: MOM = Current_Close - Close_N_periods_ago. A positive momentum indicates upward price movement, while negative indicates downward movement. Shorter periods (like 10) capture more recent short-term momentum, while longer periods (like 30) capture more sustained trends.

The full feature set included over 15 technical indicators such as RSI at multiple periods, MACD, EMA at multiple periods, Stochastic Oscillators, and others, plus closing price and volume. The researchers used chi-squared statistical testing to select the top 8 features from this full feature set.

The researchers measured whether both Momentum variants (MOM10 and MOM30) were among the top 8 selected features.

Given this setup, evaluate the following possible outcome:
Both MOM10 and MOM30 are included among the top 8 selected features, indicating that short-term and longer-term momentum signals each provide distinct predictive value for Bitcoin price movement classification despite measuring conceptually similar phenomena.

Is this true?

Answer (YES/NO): NO